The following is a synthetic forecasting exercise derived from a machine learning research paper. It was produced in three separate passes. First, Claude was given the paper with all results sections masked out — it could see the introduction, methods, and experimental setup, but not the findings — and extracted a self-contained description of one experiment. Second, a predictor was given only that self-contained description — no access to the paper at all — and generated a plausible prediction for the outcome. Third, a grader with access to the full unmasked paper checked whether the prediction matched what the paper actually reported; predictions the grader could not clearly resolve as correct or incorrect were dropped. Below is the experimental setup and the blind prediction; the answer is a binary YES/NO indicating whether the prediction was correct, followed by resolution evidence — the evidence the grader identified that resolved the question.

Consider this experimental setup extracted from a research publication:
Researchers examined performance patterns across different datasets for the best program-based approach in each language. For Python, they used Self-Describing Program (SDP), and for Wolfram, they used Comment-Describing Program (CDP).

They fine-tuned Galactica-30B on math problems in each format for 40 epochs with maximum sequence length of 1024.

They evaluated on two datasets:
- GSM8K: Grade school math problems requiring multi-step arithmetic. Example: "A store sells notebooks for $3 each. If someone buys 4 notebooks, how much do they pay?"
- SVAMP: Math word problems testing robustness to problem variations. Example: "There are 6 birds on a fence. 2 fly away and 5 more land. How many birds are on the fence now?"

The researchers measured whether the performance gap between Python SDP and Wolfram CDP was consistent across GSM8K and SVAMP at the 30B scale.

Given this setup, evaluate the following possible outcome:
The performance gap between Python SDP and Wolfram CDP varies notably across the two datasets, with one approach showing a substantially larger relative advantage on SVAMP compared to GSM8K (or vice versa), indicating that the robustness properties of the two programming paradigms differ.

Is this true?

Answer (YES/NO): YES